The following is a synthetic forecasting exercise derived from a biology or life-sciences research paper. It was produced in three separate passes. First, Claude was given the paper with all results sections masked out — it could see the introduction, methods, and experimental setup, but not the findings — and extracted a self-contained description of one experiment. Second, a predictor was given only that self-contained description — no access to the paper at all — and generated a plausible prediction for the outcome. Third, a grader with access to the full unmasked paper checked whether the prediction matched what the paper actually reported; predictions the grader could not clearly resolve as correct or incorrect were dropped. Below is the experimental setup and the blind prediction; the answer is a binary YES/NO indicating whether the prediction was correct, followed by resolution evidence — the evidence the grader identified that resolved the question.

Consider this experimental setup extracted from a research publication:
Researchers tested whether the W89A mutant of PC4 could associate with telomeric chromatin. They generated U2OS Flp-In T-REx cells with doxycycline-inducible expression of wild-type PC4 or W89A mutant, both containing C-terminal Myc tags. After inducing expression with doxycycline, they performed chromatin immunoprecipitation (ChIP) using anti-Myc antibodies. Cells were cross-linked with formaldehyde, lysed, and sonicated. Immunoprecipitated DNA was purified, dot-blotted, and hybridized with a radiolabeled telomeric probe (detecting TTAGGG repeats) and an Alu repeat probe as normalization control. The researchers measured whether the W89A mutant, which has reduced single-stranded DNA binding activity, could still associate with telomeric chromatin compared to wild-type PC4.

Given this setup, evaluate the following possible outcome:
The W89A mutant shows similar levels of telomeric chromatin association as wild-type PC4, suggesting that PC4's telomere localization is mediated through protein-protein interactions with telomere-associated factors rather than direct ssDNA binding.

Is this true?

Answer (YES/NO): NO